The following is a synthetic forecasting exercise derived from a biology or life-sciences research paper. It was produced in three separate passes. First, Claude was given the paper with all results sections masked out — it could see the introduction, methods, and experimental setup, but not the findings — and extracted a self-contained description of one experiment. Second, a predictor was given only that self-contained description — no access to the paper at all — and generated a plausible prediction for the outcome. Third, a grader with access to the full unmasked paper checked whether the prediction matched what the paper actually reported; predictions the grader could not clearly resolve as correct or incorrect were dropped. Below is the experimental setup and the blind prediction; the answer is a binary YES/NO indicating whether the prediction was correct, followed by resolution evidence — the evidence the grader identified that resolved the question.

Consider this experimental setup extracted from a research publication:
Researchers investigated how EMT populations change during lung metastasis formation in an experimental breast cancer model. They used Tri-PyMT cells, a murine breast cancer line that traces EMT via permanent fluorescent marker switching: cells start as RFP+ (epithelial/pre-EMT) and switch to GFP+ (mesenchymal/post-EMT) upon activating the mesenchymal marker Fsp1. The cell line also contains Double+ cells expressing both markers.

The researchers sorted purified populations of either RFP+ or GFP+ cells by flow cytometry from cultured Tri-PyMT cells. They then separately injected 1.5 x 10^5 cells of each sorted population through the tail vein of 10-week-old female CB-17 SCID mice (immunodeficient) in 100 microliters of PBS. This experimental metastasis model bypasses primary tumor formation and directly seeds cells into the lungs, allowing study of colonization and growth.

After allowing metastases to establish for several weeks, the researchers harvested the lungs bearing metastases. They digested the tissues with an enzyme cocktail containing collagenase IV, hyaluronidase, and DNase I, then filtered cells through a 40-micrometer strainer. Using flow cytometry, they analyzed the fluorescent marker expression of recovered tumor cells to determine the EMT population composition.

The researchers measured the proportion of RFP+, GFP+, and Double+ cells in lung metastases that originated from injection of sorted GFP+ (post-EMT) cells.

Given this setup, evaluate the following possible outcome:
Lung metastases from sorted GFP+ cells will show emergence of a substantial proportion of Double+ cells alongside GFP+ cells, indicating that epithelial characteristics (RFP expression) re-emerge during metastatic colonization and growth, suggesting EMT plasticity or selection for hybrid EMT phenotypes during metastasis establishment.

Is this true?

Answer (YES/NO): NO